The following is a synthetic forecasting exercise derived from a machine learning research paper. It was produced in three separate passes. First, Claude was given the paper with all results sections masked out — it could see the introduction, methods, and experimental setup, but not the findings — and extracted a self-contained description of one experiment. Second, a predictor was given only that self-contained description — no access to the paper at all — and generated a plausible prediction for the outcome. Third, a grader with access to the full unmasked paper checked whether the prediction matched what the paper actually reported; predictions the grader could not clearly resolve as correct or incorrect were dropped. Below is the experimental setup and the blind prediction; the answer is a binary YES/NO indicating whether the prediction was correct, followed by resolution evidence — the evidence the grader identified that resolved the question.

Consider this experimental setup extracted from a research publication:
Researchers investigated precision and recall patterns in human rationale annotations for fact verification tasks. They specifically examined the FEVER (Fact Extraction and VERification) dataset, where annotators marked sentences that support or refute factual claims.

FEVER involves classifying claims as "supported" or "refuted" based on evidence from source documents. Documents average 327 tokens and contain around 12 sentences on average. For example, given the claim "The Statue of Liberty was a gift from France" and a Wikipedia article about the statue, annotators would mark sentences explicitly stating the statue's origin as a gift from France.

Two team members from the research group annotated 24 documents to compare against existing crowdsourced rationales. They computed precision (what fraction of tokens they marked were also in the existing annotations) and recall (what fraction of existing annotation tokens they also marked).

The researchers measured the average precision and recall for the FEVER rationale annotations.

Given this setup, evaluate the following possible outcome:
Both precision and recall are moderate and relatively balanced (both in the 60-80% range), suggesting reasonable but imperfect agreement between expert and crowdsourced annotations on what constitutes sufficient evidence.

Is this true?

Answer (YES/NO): NO